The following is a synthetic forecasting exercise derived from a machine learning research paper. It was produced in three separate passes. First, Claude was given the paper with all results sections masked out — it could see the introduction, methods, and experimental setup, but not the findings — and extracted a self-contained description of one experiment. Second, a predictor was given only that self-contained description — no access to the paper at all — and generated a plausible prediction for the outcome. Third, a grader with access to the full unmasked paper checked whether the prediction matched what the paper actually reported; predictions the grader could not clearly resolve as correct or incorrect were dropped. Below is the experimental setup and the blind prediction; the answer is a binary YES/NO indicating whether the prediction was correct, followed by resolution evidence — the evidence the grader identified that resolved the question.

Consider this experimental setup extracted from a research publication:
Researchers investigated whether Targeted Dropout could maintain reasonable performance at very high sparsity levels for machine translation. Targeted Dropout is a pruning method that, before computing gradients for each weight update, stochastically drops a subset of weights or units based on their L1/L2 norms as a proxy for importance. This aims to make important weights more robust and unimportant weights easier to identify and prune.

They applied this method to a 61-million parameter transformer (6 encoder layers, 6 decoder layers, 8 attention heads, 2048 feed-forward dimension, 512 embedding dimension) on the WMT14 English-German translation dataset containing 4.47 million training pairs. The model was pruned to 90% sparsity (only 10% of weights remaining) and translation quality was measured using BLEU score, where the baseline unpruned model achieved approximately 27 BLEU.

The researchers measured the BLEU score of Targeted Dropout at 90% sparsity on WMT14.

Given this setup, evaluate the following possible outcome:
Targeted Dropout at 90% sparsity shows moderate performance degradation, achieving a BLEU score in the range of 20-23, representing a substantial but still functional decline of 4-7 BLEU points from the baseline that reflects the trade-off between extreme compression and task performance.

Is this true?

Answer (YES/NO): NO